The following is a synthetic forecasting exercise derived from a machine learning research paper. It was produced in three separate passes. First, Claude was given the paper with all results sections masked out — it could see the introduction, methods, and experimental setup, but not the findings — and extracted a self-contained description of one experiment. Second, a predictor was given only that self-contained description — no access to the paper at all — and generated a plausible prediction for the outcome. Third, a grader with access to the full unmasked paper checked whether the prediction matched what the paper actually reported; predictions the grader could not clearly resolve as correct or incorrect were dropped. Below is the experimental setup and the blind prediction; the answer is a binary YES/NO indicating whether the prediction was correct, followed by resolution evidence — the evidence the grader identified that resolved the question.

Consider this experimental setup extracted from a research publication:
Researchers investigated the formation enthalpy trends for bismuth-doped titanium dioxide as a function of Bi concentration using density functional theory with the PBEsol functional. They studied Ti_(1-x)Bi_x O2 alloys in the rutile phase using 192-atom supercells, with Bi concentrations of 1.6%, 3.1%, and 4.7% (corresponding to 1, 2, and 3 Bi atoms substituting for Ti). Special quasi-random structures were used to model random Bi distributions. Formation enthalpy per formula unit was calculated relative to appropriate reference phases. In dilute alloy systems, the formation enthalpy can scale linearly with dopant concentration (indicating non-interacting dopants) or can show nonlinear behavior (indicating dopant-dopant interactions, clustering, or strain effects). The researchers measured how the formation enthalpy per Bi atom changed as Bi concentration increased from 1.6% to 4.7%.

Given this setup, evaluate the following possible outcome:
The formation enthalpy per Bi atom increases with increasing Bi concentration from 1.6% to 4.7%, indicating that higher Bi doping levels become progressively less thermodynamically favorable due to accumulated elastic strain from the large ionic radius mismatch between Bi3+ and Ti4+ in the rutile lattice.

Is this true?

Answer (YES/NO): NO